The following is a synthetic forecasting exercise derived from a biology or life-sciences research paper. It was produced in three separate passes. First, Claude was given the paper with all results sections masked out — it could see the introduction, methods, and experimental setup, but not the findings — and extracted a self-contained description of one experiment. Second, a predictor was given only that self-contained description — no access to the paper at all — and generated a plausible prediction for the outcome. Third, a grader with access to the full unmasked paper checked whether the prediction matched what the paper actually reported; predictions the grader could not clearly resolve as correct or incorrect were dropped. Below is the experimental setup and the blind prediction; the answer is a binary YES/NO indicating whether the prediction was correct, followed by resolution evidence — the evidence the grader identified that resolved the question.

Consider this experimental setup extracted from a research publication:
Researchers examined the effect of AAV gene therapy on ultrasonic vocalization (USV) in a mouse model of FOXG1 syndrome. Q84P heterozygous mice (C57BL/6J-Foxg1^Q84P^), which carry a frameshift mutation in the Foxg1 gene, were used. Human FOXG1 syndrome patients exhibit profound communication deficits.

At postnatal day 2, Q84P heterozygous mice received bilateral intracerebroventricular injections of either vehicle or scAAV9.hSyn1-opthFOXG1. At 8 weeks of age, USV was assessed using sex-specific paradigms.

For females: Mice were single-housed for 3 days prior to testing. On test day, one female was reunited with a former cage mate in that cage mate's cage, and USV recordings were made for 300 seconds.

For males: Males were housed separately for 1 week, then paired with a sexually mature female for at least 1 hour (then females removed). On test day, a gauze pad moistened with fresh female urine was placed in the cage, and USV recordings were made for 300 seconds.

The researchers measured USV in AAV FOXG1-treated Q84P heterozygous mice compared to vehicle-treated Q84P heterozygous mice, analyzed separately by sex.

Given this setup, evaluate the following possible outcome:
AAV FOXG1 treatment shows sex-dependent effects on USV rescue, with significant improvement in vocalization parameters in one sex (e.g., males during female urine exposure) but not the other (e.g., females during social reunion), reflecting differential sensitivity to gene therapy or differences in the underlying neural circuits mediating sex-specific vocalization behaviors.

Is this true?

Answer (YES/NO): YES